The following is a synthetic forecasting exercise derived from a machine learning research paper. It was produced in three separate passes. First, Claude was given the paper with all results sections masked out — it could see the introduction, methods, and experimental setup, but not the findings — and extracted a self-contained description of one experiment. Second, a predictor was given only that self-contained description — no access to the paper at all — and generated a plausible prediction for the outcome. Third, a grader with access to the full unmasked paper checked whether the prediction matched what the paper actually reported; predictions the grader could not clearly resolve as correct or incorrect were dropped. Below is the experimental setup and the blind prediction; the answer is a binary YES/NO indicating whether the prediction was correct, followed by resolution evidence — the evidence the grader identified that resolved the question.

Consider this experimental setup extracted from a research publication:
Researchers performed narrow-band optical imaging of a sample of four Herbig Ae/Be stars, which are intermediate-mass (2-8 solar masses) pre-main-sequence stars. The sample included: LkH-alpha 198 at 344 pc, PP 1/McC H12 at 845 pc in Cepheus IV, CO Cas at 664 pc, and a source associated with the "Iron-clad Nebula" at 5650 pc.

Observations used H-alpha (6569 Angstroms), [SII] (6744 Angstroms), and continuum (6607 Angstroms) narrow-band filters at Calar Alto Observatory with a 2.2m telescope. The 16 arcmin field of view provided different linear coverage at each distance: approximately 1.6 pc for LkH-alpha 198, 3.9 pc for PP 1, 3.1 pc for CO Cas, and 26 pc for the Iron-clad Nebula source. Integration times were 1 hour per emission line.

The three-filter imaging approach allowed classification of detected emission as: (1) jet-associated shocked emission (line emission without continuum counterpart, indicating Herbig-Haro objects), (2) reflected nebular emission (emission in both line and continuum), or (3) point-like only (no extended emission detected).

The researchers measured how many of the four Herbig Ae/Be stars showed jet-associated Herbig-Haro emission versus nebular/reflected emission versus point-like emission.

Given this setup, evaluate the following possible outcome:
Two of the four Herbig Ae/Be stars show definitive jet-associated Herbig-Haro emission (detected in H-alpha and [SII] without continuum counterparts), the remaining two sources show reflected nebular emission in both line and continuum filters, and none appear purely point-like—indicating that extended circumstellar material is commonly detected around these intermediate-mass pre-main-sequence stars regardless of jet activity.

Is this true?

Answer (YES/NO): NO